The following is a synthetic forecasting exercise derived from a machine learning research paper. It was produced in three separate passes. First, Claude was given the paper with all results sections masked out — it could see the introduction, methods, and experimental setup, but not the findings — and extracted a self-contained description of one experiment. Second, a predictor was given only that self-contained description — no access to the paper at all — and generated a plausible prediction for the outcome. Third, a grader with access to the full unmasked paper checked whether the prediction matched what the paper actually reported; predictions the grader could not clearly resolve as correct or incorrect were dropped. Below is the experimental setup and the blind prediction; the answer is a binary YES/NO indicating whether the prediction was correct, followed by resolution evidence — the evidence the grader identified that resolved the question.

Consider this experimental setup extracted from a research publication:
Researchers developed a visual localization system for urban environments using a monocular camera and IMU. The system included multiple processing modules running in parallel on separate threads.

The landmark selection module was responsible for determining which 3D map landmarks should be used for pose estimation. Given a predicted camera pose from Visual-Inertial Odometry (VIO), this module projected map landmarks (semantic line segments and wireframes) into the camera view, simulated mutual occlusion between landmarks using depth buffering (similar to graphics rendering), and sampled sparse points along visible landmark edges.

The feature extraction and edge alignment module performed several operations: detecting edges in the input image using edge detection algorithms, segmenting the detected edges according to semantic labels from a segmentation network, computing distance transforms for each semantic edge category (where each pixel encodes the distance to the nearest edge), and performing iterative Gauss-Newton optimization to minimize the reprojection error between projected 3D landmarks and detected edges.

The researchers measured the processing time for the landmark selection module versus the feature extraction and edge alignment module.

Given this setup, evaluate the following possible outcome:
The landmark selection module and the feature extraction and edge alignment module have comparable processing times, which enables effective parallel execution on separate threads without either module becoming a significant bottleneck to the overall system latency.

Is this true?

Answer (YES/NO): NO